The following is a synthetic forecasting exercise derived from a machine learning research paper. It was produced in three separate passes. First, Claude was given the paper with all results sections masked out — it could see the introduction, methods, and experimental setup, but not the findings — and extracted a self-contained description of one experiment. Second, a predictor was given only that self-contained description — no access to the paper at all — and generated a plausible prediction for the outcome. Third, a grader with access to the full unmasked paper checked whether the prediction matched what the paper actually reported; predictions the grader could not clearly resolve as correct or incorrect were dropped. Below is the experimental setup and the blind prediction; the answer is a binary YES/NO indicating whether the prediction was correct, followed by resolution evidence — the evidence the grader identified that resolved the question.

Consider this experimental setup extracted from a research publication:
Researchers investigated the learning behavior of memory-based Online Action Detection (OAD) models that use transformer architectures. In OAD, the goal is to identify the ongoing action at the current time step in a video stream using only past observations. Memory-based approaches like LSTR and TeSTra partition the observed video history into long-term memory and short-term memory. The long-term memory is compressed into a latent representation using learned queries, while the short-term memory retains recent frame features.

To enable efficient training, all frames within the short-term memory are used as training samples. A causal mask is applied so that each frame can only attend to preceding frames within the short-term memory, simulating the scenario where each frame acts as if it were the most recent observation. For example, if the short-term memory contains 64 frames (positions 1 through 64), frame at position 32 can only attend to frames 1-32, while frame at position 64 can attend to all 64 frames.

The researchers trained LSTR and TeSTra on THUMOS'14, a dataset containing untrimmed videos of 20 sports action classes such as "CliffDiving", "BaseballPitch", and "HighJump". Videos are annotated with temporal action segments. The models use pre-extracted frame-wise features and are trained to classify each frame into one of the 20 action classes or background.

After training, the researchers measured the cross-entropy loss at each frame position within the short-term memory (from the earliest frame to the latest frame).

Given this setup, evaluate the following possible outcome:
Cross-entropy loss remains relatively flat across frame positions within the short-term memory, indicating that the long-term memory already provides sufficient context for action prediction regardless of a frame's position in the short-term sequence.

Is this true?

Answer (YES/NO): NO